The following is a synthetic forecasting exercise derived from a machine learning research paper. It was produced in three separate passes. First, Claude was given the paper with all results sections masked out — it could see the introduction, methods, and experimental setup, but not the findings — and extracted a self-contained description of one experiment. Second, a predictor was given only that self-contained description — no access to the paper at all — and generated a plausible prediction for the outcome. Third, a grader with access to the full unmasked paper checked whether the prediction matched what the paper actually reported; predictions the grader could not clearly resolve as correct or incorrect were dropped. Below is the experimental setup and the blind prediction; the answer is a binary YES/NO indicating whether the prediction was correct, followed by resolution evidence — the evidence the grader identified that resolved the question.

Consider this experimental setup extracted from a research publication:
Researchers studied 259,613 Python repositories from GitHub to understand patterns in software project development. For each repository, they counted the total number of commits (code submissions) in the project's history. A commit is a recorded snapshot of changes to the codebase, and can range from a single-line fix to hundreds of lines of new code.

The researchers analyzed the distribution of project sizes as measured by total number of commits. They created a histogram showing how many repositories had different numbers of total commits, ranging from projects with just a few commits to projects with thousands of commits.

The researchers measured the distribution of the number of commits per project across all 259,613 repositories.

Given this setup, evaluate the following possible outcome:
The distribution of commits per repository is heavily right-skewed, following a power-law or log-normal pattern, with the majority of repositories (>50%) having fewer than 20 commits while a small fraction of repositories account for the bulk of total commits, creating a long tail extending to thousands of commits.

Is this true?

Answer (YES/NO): YES